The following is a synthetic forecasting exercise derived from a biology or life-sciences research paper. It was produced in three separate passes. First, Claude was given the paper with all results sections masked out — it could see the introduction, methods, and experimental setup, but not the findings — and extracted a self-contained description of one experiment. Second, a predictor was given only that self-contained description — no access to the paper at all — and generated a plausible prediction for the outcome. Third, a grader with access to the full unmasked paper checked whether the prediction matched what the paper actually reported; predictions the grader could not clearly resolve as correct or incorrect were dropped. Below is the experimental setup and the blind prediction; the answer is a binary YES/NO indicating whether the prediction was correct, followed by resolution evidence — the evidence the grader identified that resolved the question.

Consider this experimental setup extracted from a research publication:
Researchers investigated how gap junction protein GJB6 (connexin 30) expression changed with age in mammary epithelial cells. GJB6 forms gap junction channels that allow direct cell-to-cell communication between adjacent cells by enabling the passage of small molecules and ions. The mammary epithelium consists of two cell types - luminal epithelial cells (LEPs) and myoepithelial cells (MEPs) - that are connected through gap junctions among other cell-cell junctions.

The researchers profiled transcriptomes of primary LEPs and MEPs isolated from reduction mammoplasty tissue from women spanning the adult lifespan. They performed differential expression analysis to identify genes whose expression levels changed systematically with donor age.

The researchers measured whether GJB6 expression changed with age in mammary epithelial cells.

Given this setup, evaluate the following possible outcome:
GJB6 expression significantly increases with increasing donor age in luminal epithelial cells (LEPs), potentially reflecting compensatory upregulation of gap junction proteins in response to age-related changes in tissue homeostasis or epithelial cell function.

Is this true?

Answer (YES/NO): NO